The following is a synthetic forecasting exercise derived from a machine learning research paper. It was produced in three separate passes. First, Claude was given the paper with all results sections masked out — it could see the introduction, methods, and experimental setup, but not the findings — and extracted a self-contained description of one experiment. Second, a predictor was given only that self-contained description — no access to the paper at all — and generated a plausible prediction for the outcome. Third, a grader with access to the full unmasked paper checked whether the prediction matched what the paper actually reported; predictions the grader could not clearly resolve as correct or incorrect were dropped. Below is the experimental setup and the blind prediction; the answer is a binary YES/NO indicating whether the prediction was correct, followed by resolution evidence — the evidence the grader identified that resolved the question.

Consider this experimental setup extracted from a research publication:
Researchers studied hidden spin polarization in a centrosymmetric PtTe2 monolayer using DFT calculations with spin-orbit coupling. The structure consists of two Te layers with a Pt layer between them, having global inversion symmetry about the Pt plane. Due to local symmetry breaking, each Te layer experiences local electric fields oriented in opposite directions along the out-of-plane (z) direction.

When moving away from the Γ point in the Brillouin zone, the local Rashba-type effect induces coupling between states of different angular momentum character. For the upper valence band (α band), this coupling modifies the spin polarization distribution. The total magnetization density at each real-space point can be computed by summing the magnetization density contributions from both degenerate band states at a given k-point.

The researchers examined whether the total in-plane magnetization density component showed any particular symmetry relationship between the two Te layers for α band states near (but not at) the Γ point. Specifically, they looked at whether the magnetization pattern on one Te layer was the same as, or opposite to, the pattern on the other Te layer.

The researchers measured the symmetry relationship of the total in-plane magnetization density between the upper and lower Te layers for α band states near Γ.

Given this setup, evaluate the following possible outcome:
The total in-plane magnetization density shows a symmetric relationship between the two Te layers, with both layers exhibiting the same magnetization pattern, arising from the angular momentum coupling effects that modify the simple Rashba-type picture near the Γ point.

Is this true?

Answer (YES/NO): NO